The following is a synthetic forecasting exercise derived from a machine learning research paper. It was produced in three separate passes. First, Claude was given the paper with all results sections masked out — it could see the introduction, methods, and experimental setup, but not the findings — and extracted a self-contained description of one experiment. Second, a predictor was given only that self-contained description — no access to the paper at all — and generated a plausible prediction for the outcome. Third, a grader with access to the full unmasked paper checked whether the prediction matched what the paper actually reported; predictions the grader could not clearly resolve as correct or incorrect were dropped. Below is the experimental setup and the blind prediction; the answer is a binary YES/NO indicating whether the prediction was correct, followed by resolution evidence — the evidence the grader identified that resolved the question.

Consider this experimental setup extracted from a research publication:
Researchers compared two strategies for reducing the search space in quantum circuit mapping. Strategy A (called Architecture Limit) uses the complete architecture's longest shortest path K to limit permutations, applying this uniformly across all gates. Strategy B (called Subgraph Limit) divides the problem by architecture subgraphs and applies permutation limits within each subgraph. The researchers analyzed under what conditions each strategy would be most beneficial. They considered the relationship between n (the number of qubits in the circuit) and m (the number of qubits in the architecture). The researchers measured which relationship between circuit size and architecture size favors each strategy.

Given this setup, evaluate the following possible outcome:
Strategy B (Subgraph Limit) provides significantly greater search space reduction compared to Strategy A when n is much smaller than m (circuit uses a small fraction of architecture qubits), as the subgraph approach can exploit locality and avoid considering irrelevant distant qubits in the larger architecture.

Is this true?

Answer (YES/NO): YES